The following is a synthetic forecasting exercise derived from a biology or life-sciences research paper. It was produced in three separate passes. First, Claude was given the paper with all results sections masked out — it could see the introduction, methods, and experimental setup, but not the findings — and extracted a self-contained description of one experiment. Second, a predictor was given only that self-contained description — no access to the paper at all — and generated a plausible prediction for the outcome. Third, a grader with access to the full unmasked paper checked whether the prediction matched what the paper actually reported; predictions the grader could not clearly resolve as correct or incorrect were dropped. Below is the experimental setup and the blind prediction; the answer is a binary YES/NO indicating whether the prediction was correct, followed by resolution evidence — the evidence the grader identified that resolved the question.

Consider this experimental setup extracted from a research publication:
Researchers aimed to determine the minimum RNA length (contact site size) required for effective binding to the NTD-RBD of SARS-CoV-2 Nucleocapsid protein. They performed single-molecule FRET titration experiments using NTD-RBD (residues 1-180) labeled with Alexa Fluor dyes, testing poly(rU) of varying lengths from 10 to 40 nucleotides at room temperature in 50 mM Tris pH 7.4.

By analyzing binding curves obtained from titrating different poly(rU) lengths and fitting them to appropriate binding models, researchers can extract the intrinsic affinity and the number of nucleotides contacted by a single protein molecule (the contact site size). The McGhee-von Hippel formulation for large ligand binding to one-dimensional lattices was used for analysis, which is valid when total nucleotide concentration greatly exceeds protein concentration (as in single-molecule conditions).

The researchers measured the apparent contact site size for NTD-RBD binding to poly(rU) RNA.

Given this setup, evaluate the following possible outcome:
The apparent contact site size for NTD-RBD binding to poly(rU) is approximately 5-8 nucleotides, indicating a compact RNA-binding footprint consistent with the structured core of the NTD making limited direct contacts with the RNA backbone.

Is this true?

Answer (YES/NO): NO